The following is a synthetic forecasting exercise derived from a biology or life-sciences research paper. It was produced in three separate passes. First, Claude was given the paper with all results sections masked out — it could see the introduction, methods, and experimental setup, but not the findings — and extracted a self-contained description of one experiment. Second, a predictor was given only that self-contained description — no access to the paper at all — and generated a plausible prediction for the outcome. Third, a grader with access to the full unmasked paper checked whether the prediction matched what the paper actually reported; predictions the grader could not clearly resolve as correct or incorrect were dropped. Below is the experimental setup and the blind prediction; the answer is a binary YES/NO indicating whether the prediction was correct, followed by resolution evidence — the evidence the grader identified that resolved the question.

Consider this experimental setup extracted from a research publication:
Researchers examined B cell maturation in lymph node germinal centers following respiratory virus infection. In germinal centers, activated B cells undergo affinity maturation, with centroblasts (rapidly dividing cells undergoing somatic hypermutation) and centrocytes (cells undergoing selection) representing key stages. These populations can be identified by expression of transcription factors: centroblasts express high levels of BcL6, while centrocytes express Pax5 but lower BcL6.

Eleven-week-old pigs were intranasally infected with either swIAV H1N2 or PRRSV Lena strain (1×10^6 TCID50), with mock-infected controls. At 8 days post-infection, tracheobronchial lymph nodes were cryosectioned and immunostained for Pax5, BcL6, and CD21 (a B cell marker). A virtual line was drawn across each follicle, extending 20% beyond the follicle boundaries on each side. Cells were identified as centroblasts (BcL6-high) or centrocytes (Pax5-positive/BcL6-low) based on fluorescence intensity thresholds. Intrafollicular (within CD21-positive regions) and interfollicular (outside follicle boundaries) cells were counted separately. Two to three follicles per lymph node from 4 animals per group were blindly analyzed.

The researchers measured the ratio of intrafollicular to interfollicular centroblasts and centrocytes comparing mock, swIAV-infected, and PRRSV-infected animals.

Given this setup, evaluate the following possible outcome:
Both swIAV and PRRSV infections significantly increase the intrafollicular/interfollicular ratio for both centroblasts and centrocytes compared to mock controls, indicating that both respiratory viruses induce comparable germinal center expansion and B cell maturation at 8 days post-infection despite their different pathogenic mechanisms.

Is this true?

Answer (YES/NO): NO